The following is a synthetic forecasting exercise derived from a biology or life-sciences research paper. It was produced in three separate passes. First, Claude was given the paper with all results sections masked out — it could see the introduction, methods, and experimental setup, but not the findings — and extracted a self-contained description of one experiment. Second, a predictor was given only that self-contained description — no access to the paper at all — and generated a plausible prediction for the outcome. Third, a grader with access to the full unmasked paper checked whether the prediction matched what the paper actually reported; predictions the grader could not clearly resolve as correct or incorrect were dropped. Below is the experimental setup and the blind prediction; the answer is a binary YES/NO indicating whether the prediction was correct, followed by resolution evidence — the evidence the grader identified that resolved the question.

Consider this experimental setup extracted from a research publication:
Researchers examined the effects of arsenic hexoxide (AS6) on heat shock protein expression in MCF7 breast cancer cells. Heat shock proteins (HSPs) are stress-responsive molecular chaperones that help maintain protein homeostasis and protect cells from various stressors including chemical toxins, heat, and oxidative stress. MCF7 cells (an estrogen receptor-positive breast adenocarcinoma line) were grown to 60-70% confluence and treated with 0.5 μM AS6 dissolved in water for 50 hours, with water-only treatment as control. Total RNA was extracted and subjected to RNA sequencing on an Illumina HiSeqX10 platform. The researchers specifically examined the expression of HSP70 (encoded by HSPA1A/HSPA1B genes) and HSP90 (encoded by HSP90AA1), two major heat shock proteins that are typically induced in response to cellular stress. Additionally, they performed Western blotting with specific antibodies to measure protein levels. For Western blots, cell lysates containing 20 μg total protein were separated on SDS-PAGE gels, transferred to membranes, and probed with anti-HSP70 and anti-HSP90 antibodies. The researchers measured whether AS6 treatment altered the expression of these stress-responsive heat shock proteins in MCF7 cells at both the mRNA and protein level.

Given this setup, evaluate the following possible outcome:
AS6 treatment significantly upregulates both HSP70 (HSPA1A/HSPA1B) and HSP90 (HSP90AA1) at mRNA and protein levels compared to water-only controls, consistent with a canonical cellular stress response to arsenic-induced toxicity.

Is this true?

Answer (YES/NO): YES